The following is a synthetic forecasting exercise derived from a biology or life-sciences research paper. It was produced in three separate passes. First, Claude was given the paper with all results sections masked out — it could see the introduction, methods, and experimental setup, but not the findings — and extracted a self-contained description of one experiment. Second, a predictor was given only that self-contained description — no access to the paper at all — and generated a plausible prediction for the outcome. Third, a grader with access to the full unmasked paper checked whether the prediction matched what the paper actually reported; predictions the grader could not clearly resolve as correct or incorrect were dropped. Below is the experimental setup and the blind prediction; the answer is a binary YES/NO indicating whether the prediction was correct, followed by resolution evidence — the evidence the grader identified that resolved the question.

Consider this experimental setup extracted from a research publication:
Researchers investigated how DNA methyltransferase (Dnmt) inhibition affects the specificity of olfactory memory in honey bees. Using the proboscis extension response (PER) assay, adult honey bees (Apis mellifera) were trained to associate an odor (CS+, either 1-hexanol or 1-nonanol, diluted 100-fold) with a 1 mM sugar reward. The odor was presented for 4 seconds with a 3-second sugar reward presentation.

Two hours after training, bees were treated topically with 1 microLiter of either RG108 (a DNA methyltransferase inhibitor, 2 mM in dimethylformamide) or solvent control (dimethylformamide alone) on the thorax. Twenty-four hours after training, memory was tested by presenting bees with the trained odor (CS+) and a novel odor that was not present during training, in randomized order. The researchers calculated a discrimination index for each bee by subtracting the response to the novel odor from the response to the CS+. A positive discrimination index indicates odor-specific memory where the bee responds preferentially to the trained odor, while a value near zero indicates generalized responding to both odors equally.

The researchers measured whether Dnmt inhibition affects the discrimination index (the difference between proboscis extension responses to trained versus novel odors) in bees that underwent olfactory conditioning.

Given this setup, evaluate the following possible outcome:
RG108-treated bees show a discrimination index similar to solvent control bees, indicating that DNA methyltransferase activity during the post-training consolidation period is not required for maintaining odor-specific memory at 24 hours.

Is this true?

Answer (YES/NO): NO